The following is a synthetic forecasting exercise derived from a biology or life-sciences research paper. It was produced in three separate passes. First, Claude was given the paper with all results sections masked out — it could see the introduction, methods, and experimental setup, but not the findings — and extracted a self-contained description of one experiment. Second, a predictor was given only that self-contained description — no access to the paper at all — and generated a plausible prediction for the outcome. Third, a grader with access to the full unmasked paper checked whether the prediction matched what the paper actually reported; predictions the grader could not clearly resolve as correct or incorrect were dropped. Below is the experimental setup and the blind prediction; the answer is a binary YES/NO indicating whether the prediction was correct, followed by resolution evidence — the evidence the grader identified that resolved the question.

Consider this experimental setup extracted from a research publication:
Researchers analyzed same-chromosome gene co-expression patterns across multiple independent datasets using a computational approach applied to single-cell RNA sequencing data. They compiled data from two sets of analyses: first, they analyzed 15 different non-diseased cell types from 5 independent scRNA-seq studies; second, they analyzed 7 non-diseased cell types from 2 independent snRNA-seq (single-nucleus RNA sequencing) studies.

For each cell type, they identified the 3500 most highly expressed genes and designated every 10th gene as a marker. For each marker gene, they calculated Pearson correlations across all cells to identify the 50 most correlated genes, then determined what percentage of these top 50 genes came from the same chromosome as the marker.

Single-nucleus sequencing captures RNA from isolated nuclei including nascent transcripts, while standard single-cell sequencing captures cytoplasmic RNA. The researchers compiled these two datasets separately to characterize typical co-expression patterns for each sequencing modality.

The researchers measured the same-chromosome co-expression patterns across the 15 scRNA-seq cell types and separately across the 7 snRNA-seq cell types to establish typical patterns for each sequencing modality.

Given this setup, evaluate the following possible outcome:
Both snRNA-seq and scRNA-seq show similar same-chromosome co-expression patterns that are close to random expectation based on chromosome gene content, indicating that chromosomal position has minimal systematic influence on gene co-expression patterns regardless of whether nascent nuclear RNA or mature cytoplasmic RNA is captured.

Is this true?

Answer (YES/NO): NO